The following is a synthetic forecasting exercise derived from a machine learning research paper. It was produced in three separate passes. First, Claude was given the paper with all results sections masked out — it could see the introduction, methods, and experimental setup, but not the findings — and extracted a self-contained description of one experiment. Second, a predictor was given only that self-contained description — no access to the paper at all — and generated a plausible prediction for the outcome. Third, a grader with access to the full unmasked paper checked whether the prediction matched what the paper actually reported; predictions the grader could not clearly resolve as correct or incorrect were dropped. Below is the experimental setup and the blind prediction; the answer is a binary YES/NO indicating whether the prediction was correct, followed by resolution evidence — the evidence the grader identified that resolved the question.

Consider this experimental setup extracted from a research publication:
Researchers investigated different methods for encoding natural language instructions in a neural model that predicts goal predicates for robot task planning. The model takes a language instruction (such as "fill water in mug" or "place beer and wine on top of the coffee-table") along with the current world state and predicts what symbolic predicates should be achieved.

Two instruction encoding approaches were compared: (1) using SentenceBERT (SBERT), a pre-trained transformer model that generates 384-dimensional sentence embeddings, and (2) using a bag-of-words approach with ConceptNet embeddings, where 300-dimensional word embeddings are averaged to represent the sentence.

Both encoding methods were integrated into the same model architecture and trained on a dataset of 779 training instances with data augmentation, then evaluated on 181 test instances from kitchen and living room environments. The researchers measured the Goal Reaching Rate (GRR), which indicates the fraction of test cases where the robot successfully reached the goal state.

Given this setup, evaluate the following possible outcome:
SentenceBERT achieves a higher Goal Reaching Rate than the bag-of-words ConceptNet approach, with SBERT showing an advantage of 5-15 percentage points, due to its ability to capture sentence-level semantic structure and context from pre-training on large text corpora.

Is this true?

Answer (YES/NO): NO